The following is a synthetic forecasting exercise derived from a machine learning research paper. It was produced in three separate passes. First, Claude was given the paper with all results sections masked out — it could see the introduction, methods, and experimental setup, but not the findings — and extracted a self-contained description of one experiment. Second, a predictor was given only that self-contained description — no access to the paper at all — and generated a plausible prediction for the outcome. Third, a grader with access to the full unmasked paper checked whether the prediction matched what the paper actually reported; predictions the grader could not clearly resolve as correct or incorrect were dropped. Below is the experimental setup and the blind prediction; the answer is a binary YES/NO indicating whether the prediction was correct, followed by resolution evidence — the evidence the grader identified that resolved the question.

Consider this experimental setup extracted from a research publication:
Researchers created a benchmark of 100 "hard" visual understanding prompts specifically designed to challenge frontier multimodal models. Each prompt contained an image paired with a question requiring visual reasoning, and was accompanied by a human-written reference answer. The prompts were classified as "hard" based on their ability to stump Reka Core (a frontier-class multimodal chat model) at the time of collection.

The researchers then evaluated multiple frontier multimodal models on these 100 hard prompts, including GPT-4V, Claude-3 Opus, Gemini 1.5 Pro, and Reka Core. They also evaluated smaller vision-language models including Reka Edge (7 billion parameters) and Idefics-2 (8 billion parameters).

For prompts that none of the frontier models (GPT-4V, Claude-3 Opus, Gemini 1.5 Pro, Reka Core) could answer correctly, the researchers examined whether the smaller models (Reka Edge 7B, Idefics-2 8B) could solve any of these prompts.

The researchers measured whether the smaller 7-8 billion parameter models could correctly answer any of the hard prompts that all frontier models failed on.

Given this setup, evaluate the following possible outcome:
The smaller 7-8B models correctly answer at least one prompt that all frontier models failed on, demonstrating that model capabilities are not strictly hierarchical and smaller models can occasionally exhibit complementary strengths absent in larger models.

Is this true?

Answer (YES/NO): YES